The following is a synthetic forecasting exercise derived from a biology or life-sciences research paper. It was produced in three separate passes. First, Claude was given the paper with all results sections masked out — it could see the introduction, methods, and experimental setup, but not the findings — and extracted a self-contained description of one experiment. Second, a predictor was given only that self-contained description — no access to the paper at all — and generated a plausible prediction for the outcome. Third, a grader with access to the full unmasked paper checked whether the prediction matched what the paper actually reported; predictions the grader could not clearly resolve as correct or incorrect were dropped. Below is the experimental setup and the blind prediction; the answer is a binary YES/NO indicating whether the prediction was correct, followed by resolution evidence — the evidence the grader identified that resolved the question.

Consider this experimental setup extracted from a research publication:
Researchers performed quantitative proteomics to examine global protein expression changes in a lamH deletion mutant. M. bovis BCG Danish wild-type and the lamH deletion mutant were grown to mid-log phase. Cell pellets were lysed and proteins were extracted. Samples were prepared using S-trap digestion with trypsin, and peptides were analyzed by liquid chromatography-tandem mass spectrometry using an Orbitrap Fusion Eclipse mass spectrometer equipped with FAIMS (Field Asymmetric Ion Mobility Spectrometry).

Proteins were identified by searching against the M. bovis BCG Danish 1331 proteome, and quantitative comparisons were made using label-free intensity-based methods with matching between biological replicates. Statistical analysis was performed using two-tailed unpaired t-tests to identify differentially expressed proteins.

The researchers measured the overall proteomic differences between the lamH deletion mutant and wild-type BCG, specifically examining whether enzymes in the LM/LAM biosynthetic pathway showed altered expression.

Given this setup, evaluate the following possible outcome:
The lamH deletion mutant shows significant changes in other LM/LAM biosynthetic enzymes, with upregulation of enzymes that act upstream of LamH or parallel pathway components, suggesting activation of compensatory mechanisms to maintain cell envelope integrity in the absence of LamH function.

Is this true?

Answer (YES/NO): NO